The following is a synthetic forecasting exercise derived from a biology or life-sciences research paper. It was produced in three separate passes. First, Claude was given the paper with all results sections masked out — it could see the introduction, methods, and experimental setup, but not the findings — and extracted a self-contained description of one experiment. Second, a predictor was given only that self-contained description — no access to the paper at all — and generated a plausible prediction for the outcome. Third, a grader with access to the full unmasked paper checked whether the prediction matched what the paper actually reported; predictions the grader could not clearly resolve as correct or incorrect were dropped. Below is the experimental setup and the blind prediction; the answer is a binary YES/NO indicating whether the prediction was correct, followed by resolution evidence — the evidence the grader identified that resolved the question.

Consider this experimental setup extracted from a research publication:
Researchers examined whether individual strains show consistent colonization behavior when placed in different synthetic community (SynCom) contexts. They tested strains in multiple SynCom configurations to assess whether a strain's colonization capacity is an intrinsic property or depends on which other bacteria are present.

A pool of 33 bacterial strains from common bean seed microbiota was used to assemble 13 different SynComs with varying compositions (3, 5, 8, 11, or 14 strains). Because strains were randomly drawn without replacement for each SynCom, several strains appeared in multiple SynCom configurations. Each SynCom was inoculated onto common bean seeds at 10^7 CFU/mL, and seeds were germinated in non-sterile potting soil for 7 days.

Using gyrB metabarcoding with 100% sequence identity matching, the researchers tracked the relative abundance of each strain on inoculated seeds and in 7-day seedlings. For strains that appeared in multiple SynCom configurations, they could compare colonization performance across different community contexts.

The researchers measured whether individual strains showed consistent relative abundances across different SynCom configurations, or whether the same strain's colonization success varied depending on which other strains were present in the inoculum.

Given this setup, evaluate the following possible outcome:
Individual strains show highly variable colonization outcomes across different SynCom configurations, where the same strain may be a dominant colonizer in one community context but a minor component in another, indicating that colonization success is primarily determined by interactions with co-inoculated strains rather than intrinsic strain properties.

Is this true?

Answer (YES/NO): NO